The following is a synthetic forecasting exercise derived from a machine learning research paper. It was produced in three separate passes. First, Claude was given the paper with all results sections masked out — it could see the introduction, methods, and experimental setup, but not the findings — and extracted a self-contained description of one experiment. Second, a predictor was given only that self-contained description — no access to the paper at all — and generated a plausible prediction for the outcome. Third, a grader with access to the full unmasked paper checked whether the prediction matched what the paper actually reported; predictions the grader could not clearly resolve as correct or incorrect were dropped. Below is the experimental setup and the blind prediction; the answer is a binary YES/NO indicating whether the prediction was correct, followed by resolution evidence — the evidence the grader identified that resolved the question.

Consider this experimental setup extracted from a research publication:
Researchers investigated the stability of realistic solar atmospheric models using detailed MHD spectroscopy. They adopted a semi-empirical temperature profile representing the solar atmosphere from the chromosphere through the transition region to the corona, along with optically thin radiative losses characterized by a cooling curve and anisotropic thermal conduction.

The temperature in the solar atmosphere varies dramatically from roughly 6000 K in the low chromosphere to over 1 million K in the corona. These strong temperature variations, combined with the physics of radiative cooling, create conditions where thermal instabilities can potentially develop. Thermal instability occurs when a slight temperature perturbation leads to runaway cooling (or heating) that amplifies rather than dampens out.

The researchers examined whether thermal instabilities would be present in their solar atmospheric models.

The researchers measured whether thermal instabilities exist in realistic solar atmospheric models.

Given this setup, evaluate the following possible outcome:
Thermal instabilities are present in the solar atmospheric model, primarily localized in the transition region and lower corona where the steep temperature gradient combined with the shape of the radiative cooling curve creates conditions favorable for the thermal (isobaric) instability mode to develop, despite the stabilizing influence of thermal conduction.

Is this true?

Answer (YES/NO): NO